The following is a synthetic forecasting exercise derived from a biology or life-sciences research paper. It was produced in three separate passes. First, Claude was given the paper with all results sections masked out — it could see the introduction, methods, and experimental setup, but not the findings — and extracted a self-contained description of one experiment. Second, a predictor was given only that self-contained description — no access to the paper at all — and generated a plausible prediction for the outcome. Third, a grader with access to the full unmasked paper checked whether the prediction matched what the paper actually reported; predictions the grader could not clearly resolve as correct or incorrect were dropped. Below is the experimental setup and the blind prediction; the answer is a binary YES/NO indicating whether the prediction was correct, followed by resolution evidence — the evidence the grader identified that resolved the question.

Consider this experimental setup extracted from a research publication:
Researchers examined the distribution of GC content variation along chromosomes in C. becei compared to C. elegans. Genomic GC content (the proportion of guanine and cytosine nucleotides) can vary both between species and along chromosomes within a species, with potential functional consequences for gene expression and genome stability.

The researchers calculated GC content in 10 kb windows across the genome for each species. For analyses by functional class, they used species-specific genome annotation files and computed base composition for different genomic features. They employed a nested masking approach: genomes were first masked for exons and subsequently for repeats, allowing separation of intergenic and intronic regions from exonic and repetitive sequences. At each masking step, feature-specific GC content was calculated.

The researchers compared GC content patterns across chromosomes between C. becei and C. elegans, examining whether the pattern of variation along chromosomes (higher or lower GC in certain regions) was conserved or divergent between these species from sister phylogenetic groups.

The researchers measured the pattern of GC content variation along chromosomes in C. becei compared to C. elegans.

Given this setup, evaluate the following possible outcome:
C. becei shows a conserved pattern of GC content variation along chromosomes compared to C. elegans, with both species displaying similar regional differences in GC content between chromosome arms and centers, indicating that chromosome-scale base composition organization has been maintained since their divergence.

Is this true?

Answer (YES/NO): NO